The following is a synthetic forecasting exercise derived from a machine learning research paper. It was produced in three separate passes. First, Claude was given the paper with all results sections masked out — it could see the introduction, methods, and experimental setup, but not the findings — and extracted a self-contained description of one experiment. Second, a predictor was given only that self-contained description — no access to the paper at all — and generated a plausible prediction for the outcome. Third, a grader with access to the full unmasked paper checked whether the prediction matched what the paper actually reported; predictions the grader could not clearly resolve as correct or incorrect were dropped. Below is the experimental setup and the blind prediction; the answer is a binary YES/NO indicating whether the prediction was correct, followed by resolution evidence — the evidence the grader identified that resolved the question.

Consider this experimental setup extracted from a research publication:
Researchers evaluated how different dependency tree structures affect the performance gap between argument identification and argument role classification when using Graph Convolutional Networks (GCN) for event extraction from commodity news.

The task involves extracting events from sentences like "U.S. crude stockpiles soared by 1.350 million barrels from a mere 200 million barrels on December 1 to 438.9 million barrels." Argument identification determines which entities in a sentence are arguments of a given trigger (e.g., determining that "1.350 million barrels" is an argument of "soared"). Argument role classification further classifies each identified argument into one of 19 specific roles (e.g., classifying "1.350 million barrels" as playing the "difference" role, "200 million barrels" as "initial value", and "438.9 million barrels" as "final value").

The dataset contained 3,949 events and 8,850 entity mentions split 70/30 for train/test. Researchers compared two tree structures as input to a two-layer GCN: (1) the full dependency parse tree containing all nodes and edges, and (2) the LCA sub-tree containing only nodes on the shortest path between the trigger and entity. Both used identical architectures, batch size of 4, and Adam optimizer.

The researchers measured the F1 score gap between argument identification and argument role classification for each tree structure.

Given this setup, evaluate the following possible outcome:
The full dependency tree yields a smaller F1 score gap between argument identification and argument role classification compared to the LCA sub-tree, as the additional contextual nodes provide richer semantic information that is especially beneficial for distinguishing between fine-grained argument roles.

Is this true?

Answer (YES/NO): NO